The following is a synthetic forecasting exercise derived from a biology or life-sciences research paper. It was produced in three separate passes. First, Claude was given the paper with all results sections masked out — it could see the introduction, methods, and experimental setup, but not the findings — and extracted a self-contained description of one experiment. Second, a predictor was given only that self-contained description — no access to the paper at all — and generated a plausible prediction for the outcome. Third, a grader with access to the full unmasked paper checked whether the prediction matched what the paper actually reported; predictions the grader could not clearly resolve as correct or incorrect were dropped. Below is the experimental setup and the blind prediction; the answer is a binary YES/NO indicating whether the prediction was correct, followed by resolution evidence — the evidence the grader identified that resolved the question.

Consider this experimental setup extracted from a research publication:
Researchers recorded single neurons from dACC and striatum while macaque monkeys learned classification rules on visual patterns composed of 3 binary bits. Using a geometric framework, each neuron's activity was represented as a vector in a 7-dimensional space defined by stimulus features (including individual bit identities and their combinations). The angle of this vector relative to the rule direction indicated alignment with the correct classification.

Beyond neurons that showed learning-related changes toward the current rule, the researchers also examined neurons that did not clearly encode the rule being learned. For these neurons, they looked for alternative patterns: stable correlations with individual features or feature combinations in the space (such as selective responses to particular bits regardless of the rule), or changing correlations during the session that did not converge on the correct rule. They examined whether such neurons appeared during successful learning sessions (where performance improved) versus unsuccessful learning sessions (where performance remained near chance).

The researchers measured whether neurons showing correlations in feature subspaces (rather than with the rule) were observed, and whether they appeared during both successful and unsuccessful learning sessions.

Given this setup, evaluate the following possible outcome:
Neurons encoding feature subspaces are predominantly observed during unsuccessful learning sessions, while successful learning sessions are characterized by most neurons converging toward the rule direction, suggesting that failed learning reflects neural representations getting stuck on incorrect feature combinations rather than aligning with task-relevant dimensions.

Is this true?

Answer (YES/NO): NO